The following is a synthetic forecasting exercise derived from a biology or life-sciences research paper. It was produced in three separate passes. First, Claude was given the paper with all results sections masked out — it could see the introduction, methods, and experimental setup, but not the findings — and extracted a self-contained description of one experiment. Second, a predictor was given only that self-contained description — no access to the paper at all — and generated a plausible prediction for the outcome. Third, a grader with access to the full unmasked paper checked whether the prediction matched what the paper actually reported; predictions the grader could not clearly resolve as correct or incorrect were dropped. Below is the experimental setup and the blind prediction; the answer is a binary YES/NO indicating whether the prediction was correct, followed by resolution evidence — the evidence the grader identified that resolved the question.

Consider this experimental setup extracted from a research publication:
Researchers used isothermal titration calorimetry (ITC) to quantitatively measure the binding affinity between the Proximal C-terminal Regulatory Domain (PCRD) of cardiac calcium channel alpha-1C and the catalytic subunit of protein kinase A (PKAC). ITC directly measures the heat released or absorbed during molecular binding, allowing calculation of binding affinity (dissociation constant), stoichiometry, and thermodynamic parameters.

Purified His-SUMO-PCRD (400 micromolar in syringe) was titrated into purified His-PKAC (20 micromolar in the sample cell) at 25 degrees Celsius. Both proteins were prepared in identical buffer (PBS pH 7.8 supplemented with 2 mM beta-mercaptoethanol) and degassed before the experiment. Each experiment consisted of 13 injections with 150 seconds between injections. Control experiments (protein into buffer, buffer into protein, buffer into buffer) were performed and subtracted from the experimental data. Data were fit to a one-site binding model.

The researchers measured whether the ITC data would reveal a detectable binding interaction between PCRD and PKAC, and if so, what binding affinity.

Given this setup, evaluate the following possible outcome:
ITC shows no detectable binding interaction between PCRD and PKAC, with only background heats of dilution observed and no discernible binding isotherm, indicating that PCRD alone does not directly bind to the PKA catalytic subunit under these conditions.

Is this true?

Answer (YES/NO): NO